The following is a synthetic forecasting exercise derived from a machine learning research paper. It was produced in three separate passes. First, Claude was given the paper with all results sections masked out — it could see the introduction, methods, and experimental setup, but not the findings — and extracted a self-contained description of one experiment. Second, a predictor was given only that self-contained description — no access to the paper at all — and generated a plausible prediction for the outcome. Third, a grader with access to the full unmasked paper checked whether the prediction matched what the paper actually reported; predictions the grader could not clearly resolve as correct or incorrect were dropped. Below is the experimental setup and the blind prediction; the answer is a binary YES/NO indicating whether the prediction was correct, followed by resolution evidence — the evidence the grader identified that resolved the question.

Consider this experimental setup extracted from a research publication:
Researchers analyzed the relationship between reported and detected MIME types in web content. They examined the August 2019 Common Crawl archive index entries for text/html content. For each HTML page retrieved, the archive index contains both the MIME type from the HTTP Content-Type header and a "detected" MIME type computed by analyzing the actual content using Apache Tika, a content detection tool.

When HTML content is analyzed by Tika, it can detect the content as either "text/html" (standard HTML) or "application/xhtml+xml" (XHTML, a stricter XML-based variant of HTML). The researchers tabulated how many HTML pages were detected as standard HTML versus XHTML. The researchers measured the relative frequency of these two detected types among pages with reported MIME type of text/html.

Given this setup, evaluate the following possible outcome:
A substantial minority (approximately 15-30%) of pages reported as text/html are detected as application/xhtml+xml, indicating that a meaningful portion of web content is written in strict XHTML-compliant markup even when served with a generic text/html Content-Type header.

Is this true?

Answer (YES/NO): YES